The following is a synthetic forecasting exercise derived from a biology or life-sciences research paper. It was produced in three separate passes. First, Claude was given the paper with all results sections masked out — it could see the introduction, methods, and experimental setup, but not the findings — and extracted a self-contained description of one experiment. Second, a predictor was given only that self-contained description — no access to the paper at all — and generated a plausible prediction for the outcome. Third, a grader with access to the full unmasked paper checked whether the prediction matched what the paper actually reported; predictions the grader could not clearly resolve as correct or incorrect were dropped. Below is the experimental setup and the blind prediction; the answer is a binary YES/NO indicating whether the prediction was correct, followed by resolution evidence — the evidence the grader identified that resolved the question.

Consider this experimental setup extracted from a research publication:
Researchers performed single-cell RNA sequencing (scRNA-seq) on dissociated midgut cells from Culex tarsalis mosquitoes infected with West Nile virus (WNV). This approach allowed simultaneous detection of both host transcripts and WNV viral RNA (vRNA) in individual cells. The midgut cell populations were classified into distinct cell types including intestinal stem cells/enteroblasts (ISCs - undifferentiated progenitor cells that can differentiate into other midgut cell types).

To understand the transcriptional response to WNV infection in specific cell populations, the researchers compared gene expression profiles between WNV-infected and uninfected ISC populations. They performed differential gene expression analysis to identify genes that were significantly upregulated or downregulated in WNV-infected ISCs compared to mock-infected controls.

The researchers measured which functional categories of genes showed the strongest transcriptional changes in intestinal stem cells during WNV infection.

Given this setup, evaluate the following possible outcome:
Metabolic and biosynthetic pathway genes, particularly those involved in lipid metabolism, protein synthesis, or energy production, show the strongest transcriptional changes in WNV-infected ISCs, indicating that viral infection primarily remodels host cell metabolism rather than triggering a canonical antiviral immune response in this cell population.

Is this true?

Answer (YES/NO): NO